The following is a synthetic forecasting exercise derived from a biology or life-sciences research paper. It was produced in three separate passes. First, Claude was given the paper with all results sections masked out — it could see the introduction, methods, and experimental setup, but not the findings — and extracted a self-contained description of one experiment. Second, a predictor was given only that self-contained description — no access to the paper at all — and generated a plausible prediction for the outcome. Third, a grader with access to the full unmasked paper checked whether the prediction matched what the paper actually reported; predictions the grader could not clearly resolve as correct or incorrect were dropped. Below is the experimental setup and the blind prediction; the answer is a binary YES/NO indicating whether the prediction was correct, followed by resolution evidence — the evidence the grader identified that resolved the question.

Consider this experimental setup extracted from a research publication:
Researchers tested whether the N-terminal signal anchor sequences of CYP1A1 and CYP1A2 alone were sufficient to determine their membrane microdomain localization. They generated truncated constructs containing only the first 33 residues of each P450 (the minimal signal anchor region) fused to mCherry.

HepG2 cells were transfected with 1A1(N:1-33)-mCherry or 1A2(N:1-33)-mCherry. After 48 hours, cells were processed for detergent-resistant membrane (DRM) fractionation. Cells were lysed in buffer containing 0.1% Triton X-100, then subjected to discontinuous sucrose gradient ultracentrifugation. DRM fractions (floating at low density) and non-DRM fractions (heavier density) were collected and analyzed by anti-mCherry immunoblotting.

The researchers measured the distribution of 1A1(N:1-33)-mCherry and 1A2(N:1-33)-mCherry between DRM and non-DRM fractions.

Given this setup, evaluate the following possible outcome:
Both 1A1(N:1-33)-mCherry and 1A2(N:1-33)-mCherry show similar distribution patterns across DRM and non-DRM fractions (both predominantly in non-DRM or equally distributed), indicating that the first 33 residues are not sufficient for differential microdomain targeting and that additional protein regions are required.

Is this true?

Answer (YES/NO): NO